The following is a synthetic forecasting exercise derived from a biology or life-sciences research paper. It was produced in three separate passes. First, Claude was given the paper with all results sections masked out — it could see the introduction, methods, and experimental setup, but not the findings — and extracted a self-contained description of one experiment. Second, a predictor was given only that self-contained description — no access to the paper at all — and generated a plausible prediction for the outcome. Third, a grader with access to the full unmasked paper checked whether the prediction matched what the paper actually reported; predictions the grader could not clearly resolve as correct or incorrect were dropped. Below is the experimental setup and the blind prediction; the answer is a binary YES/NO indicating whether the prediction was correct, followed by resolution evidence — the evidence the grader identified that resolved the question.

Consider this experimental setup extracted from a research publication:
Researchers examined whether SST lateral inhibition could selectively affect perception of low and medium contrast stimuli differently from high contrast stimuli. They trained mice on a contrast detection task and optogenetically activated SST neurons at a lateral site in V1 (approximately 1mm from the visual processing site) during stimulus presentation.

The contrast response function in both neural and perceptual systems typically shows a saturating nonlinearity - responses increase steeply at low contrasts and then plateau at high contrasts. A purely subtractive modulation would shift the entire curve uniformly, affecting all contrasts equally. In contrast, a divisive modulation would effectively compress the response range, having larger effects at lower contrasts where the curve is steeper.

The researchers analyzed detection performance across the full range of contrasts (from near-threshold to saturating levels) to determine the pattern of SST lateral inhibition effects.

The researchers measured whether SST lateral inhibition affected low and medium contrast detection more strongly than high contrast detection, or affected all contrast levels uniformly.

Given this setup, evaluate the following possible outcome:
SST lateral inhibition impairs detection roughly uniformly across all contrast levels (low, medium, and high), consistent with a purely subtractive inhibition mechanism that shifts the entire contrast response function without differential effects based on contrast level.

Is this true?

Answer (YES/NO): NO